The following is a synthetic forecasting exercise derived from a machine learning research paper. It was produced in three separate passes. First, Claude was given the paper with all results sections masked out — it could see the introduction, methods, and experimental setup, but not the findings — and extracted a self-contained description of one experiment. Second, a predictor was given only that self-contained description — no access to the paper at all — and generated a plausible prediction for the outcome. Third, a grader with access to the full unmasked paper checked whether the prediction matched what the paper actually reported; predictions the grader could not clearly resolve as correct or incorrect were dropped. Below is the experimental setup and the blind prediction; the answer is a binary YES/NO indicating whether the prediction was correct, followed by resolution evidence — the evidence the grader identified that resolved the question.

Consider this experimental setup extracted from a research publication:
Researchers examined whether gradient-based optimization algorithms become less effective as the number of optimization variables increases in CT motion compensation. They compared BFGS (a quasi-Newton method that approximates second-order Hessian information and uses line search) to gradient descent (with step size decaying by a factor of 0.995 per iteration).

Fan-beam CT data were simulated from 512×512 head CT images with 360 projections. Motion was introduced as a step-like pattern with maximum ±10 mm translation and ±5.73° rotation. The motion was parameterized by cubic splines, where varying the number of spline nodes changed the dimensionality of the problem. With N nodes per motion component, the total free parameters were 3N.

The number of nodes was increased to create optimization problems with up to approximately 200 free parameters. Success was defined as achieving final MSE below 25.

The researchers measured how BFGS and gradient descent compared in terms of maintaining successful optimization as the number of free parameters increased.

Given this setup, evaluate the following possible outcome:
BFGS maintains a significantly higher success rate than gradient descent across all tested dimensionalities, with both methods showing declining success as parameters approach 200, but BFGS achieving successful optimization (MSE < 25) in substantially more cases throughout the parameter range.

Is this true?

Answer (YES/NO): NO